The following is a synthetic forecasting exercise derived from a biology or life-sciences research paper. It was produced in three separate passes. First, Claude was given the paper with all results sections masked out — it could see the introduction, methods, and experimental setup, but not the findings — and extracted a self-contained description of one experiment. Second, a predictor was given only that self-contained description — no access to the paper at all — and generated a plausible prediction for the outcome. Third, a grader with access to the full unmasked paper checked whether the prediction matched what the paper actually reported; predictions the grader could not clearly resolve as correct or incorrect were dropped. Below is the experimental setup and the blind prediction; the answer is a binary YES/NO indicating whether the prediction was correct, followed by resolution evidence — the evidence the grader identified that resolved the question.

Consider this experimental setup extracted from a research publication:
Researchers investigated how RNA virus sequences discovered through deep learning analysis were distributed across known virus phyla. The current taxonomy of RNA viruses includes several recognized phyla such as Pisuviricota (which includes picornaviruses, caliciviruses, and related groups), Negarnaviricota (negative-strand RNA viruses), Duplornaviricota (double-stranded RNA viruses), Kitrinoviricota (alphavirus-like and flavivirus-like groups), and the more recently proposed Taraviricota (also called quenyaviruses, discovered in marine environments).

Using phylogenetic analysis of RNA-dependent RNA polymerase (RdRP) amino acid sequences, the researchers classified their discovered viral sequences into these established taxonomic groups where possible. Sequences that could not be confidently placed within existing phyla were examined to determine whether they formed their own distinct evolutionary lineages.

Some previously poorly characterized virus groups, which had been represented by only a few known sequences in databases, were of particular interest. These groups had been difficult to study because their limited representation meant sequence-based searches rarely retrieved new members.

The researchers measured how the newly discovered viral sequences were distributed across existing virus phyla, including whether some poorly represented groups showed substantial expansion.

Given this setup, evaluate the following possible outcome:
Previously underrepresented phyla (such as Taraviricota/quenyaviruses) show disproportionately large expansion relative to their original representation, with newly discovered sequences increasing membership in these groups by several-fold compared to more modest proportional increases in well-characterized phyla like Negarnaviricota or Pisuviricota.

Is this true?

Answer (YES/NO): NO